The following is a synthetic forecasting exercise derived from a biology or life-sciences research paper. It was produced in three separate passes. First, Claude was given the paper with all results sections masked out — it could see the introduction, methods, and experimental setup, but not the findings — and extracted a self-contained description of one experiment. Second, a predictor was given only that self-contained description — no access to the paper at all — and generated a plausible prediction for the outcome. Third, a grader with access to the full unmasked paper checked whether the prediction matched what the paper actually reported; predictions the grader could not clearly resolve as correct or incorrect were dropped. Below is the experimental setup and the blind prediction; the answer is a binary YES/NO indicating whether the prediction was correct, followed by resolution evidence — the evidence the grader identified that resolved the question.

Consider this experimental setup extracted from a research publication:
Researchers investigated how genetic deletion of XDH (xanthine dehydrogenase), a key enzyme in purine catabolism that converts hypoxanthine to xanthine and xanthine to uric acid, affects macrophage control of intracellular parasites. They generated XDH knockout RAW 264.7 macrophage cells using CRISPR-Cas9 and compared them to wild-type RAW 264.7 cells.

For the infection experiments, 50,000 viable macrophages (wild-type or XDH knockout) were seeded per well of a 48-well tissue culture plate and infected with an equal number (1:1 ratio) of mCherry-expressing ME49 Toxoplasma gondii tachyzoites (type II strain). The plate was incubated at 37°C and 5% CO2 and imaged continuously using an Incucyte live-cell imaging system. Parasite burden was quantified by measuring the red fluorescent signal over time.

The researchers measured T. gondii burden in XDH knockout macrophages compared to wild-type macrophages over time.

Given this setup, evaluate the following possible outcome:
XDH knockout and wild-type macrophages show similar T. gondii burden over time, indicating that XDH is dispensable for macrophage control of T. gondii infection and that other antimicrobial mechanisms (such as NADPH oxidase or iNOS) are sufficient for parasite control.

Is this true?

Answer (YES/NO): NO